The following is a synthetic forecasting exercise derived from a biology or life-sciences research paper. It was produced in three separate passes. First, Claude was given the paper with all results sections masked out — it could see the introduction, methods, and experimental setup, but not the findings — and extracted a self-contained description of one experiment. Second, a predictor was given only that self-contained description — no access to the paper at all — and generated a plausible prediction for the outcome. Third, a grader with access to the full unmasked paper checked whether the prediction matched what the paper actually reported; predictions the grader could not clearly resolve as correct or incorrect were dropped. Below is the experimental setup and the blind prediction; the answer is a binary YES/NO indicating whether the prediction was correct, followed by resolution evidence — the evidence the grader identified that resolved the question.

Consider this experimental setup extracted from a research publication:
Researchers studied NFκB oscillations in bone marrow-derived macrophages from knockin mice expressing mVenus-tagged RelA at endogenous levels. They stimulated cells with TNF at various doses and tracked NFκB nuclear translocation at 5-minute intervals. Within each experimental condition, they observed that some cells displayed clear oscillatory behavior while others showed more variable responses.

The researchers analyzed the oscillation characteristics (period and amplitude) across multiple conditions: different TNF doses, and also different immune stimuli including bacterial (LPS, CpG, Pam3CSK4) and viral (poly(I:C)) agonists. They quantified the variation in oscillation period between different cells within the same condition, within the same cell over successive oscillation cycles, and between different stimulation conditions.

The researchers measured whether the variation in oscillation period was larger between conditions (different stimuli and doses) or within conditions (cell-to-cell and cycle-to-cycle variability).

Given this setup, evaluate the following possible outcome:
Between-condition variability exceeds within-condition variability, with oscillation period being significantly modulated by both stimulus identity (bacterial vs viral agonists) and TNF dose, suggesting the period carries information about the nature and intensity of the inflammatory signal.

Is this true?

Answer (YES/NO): NO